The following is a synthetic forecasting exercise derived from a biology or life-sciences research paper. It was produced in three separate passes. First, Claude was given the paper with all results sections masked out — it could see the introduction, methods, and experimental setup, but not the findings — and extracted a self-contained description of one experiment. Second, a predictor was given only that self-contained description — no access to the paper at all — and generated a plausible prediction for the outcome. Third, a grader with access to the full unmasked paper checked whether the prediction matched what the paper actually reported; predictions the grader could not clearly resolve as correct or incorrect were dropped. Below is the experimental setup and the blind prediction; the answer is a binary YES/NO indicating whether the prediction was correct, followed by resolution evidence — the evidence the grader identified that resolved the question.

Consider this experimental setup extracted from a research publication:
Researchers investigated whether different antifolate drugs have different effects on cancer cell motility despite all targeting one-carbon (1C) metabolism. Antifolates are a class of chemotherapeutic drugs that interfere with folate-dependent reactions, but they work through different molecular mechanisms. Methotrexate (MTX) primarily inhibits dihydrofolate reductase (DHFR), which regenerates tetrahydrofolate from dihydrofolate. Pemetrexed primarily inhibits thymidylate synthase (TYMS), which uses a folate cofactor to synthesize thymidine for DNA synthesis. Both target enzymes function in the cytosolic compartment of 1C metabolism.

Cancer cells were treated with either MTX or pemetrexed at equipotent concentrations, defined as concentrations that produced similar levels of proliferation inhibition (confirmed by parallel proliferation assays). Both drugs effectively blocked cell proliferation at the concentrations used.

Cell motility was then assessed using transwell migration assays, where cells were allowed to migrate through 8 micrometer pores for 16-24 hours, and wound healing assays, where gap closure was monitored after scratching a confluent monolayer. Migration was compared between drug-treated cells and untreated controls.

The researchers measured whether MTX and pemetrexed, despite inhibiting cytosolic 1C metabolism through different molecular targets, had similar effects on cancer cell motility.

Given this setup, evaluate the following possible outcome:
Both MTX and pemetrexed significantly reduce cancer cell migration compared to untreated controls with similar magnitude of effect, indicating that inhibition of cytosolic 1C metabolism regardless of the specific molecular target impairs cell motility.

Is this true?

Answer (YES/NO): NO